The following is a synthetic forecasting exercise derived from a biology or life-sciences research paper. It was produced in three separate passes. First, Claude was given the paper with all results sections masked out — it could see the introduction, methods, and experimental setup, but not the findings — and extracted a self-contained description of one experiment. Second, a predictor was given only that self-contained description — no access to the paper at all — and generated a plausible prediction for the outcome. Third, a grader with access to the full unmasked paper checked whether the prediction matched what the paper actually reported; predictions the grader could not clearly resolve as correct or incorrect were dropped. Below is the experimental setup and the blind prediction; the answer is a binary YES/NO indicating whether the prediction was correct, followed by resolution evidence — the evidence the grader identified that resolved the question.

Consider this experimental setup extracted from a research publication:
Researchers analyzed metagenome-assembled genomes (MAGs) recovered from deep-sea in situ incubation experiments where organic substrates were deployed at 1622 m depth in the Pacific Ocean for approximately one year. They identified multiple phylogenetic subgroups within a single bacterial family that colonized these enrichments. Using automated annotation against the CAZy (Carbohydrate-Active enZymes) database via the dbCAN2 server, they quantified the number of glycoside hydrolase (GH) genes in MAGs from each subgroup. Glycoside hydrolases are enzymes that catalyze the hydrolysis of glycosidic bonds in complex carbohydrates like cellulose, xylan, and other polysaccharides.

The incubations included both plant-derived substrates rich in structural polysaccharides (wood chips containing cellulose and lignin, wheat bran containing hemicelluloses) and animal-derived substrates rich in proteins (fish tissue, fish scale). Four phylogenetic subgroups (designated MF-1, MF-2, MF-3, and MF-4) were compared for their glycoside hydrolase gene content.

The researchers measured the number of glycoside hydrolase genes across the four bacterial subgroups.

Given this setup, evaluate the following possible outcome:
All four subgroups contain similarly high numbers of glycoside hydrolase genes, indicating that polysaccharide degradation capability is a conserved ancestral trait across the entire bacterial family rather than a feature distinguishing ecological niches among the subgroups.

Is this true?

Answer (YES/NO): NO